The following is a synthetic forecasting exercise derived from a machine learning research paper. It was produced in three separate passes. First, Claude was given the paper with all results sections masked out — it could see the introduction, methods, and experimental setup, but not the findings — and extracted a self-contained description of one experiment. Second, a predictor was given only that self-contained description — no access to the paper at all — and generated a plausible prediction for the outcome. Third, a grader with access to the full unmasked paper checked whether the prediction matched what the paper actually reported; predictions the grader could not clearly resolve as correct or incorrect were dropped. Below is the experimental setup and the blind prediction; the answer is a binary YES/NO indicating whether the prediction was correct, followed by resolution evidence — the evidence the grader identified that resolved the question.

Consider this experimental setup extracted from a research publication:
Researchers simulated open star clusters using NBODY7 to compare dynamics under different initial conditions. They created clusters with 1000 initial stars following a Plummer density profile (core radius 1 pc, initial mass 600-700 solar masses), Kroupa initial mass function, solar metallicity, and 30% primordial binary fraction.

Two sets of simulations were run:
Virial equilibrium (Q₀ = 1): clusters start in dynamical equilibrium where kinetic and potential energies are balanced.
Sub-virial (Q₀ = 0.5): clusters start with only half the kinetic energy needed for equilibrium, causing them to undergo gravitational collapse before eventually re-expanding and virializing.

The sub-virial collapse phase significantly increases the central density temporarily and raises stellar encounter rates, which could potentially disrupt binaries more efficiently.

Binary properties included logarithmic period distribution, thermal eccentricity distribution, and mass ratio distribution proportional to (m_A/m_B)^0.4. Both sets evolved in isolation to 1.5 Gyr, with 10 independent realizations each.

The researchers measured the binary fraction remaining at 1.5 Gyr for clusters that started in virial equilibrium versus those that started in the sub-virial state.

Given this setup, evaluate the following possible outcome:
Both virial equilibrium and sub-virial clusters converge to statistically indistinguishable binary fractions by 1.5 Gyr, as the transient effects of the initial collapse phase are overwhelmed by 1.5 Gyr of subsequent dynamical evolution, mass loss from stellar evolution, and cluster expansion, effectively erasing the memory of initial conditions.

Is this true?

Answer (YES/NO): NO